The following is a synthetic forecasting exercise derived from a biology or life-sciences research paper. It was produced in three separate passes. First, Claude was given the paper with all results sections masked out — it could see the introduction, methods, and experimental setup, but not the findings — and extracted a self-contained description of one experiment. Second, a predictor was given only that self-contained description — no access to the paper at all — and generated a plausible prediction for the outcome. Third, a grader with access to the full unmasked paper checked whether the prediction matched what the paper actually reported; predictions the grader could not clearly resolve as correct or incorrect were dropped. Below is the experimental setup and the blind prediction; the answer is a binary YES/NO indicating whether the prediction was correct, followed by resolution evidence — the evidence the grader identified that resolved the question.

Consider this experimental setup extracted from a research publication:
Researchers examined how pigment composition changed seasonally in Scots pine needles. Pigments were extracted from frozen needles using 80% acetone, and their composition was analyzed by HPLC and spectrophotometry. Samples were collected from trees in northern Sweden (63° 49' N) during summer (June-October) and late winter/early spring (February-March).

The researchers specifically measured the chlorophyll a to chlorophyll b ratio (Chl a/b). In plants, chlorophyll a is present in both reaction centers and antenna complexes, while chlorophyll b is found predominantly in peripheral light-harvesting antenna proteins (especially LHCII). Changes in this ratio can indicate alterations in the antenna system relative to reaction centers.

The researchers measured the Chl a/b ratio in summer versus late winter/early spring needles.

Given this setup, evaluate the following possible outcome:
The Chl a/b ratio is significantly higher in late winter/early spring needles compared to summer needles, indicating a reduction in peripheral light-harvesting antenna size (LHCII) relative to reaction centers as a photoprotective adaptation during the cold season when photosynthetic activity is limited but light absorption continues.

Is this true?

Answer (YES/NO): YES